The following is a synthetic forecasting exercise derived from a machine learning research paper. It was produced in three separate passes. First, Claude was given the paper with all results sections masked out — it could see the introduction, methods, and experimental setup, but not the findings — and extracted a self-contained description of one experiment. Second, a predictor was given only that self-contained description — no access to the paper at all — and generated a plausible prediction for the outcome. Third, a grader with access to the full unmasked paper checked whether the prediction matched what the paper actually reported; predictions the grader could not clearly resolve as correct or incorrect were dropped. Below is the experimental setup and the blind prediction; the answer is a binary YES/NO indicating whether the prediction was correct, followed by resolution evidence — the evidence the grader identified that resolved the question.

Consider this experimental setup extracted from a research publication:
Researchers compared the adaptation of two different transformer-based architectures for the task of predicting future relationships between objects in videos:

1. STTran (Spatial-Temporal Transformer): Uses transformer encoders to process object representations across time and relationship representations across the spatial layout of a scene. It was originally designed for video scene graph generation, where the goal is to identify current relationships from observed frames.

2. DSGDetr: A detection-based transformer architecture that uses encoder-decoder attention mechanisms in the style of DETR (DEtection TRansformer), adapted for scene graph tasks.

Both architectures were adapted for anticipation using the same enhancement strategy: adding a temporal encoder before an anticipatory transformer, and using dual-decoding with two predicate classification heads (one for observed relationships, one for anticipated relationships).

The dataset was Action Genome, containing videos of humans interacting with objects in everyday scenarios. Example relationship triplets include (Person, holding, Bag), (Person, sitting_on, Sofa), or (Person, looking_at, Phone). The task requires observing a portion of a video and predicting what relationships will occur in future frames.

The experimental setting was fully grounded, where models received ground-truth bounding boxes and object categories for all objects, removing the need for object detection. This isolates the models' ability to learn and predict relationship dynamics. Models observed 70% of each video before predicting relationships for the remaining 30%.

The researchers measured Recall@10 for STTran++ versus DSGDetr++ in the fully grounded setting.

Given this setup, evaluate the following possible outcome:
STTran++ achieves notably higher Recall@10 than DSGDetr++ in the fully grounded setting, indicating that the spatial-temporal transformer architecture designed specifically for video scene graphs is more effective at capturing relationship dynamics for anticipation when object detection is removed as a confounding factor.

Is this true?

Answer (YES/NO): YES